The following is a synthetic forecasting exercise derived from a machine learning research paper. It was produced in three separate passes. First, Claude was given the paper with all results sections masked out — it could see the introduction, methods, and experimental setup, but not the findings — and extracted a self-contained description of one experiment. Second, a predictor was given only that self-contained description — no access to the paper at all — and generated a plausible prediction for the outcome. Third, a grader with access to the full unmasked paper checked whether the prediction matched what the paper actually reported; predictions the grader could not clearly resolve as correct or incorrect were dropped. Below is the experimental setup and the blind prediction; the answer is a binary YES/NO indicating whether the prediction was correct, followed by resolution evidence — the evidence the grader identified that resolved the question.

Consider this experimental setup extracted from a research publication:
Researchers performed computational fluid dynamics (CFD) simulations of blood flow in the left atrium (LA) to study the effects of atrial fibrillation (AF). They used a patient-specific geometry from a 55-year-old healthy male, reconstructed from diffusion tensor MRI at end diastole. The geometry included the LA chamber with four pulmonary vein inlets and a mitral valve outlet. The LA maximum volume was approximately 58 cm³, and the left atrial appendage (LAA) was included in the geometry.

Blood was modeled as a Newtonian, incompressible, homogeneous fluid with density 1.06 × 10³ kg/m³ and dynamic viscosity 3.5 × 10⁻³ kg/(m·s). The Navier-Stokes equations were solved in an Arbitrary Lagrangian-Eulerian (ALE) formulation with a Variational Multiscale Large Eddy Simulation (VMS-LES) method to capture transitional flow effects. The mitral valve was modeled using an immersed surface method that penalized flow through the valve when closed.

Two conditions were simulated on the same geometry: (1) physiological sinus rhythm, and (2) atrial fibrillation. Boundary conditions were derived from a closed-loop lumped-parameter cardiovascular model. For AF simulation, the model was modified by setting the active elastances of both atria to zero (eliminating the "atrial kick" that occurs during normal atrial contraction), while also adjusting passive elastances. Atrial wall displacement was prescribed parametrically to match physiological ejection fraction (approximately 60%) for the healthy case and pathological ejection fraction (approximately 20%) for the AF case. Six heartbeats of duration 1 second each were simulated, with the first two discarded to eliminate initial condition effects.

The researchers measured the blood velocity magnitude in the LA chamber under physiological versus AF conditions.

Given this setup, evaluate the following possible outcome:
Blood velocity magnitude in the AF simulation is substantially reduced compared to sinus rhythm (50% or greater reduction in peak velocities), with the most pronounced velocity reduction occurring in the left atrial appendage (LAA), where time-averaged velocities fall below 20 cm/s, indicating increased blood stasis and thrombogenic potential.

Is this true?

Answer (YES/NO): NO